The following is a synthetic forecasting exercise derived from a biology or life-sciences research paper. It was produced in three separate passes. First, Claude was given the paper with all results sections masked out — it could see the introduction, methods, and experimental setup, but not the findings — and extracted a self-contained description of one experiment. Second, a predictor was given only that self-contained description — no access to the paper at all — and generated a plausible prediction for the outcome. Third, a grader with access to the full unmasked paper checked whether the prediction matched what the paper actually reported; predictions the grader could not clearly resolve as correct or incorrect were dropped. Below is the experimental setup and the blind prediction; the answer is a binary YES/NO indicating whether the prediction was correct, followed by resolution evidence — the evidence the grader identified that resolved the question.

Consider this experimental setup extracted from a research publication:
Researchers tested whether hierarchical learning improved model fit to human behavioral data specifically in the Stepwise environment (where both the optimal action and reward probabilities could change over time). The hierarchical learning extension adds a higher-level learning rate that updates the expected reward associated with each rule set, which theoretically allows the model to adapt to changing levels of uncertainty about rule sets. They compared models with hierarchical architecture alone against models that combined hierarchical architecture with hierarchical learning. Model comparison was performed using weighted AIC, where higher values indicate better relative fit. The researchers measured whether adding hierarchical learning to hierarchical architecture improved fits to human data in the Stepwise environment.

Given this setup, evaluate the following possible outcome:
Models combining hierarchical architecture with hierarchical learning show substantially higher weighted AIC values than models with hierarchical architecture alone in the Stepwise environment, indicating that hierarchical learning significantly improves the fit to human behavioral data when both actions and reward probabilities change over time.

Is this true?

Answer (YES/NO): NO